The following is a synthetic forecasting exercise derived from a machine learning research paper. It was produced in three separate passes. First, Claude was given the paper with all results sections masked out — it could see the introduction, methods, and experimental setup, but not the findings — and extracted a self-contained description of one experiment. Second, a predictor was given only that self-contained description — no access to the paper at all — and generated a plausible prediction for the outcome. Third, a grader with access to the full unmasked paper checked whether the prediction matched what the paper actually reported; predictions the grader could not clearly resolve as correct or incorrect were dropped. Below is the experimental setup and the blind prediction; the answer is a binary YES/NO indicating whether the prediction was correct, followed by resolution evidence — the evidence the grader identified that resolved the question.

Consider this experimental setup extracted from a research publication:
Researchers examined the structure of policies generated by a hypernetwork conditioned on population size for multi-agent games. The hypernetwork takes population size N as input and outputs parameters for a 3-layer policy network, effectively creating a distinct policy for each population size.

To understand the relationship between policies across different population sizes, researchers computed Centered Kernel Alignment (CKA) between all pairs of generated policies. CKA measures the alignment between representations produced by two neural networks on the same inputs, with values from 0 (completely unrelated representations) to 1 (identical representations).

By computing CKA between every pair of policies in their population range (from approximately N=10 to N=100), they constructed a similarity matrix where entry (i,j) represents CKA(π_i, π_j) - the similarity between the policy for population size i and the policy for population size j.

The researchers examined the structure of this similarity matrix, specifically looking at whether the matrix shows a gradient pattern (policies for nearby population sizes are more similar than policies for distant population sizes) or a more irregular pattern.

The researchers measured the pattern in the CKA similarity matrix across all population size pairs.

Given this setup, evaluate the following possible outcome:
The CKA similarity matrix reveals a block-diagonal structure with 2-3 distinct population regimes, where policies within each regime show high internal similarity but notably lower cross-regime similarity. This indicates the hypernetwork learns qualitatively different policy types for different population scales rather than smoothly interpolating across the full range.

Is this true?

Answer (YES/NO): NO